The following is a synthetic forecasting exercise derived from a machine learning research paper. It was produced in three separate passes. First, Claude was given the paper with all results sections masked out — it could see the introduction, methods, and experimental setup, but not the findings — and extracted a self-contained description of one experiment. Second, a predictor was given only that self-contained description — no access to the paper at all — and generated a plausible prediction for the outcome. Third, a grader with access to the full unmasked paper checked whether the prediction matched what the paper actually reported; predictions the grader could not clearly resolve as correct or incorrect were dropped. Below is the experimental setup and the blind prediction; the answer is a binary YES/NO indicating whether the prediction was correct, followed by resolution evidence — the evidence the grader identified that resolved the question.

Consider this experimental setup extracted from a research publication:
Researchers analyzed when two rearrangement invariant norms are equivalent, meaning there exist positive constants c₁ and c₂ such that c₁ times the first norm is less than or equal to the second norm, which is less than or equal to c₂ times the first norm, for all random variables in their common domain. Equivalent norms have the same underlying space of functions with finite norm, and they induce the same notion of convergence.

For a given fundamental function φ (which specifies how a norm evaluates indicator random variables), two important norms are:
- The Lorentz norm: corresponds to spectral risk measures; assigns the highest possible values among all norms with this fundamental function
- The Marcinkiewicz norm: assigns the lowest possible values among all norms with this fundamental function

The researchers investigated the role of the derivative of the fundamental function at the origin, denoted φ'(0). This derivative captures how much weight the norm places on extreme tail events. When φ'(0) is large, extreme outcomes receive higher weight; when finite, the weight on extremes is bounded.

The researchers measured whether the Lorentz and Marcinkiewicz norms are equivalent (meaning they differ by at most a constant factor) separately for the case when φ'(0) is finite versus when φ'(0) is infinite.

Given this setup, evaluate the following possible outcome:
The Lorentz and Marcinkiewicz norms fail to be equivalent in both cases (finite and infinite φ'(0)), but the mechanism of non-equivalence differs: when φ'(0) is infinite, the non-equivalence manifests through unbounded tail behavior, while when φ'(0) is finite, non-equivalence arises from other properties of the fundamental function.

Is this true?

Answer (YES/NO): NO